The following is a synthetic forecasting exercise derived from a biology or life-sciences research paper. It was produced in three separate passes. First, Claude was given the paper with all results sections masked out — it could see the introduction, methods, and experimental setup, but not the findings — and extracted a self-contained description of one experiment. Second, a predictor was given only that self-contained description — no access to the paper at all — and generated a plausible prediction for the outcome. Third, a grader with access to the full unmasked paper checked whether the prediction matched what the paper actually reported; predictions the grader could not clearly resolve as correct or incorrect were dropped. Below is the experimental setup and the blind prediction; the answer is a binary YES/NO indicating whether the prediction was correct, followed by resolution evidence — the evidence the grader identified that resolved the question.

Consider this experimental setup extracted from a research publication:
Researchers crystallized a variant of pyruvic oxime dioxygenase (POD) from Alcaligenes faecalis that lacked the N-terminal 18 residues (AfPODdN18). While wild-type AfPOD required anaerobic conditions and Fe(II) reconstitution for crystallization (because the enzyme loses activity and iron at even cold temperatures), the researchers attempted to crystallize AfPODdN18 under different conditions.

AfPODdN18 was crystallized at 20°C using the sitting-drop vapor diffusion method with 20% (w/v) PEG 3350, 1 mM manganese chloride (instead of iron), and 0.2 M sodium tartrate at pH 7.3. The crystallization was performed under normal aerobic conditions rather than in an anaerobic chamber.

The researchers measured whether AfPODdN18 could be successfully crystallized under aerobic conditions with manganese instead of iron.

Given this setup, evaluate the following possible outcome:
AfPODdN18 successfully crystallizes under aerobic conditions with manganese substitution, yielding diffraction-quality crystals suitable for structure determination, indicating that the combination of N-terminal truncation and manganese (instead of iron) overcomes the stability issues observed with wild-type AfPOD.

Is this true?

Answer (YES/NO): YES